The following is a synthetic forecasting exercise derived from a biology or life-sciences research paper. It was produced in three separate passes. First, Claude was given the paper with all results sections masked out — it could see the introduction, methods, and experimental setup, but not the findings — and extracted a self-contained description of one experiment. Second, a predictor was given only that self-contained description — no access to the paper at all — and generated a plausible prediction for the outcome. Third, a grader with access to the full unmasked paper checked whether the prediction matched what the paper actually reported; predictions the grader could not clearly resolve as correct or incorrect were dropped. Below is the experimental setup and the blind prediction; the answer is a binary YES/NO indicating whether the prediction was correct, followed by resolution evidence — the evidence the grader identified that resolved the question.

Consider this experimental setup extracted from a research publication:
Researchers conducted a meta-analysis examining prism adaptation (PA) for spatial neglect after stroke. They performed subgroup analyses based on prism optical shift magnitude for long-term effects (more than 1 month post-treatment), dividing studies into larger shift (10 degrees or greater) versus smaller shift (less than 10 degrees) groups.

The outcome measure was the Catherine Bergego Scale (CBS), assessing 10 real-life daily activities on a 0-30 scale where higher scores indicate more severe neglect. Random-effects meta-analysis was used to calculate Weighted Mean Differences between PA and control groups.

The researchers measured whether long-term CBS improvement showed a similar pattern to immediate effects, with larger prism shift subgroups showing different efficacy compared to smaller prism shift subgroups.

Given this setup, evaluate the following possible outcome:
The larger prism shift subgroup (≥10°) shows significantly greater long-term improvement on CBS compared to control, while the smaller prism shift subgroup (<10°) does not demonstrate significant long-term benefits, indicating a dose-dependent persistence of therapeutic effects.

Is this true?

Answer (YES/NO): NO